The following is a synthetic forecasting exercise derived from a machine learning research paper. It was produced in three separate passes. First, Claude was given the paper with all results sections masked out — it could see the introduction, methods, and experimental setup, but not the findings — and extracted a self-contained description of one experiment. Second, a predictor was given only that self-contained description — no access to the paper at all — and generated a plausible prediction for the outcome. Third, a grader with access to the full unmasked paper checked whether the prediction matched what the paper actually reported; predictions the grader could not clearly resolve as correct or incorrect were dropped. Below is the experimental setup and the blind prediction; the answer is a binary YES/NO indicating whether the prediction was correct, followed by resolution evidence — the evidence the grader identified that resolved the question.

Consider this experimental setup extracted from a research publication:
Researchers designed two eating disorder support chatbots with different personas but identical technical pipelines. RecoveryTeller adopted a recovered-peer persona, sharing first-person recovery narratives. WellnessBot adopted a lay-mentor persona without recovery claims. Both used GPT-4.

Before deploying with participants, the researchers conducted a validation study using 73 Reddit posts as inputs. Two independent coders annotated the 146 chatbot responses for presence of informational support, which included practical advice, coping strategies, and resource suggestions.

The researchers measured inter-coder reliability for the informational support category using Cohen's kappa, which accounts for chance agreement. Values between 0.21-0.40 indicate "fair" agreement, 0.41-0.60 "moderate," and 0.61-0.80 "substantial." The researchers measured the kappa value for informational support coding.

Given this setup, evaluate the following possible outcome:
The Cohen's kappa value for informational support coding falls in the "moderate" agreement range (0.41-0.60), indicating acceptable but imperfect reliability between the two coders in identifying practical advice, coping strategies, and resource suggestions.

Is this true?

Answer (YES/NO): NO